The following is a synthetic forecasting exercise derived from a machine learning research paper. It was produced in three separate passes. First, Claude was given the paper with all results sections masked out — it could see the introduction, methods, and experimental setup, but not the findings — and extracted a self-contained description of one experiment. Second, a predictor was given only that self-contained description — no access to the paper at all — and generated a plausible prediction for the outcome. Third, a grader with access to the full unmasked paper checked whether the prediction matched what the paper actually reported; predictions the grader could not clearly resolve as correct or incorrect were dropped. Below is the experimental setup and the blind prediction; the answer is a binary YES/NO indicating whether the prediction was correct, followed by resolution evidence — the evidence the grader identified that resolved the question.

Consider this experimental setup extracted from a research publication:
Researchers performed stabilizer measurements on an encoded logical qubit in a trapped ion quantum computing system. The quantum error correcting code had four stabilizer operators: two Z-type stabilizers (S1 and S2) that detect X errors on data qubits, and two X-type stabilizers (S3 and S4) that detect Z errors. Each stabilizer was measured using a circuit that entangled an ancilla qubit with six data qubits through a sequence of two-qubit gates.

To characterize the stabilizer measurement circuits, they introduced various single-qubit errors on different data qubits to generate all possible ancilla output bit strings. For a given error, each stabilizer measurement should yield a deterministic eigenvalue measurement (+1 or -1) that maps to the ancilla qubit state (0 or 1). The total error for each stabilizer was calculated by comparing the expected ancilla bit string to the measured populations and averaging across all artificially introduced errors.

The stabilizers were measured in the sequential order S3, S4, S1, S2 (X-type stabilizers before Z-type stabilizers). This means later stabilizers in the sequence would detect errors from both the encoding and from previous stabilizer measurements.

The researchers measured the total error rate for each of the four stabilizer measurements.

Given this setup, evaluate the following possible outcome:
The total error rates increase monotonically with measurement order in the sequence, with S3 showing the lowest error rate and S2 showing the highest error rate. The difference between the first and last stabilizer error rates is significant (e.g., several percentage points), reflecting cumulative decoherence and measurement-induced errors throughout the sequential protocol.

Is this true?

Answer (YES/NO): NO